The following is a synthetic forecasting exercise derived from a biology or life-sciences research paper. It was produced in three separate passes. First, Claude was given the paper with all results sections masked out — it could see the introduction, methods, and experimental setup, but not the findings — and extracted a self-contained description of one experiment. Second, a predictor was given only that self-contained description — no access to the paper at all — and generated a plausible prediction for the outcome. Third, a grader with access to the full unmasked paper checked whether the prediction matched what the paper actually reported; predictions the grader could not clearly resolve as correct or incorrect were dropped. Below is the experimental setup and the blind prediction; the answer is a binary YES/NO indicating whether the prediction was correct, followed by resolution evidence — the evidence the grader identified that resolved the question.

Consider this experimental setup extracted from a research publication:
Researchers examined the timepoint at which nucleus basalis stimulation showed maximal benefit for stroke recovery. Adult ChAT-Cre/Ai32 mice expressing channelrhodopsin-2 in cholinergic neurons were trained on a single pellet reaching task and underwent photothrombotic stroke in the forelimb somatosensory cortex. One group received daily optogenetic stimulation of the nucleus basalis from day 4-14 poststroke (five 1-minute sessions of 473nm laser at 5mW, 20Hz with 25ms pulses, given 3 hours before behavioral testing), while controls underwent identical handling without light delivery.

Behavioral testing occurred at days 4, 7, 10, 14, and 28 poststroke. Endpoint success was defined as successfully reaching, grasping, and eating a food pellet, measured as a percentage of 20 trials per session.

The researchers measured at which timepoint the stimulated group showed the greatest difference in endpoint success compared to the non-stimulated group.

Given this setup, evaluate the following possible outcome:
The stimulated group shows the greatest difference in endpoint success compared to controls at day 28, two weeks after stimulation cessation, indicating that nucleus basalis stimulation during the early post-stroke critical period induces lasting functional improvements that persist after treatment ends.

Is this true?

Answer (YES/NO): NO